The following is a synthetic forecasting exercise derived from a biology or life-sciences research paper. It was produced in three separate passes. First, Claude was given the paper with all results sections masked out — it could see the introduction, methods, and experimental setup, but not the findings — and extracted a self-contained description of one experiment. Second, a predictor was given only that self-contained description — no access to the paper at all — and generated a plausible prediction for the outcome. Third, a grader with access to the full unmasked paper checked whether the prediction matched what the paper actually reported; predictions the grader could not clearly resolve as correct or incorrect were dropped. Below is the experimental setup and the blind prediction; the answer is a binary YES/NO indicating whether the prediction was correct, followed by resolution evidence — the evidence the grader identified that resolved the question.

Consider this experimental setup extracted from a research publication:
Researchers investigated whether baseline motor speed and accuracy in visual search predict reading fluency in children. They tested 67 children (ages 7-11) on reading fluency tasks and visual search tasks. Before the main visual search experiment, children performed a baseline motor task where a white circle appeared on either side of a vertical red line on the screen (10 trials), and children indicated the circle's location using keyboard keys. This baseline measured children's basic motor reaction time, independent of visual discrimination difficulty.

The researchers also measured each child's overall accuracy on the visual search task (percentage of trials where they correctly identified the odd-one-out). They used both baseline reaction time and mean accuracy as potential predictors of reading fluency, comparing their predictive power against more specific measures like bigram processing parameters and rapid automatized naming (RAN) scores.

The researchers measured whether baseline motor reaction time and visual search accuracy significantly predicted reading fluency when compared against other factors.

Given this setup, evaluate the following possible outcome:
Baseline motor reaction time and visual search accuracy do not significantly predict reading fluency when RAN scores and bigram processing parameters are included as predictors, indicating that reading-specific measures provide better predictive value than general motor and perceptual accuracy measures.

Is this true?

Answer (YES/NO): YES